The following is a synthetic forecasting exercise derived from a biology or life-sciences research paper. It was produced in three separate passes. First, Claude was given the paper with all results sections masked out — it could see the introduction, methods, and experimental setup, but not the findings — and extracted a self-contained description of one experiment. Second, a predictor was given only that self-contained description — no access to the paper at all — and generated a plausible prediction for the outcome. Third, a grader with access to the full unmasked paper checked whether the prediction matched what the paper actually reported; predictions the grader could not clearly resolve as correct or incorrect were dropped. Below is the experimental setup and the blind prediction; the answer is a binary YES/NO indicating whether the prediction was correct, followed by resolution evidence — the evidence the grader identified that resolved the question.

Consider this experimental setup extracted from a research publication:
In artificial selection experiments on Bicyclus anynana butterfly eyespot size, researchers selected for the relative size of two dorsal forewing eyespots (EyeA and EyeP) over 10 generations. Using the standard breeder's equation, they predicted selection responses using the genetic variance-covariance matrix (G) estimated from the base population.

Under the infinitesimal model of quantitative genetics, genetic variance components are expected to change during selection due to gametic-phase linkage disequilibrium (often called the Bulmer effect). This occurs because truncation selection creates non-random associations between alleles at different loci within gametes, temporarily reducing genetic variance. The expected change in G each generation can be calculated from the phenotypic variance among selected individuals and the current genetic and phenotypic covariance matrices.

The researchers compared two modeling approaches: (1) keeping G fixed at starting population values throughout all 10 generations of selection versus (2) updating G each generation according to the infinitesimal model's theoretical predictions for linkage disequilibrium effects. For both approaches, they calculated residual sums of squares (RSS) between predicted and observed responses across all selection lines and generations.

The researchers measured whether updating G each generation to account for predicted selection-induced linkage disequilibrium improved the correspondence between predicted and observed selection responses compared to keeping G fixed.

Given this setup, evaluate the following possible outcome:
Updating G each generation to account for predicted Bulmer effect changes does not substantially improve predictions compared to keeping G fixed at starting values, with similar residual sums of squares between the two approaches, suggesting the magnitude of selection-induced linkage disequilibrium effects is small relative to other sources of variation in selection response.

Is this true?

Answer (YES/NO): YES